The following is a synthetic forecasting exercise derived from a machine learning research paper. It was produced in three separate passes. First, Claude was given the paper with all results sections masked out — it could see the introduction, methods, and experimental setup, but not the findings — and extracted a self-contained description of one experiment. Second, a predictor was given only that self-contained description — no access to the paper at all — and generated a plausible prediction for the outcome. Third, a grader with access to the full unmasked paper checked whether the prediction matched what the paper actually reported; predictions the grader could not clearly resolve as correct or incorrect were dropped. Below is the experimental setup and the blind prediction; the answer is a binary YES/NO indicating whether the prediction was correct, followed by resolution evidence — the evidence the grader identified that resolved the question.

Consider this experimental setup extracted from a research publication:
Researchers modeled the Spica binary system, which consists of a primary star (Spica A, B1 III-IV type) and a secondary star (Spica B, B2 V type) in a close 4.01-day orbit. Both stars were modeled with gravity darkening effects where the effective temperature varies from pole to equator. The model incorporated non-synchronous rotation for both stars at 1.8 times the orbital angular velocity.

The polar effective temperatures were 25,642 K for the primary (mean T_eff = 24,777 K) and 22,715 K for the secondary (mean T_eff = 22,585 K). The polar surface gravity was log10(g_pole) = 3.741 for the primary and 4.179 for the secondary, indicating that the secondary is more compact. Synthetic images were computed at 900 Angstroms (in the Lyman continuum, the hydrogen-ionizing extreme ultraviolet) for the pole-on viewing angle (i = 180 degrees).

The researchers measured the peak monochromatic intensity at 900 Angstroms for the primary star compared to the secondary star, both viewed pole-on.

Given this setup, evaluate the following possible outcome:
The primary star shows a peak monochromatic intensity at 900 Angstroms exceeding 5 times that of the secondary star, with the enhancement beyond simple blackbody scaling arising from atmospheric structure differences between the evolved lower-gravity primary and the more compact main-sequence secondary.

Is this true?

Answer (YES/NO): YES